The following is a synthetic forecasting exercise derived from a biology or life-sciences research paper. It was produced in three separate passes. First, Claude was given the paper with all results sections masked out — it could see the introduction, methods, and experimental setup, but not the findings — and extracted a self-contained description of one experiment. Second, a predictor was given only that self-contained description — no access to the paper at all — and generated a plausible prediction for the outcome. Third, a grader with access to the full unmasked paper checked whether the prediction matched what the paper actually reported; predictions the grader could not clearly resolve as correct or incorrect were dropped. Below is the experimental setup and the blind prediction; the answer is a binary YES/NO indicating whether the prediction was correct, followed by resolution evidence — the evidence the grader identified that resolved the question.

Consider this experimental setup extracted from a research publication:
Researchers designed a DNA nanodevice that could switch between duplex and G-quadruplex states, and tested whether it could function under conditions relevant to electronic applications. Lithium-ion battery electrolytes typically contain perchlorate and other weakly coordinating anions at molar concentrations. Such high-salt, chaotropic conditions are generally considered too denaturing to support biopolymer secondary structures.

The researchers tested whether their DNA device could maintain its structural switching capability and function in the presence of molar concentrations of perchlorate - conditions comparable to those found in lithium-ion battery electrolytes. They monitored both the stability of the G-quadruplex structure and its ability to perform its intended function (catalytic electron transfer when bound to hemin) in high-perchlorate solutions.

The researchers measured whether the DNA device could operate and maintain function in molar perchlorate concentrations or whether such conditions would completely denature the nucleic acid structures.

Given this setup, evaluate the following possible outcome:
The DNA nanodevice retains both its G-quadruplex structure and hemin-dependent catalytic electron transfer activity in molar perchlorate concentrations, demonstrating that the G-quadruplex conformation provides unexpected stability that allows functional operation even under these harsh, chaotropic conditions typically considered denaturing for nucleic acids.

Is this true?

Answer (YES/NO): YES